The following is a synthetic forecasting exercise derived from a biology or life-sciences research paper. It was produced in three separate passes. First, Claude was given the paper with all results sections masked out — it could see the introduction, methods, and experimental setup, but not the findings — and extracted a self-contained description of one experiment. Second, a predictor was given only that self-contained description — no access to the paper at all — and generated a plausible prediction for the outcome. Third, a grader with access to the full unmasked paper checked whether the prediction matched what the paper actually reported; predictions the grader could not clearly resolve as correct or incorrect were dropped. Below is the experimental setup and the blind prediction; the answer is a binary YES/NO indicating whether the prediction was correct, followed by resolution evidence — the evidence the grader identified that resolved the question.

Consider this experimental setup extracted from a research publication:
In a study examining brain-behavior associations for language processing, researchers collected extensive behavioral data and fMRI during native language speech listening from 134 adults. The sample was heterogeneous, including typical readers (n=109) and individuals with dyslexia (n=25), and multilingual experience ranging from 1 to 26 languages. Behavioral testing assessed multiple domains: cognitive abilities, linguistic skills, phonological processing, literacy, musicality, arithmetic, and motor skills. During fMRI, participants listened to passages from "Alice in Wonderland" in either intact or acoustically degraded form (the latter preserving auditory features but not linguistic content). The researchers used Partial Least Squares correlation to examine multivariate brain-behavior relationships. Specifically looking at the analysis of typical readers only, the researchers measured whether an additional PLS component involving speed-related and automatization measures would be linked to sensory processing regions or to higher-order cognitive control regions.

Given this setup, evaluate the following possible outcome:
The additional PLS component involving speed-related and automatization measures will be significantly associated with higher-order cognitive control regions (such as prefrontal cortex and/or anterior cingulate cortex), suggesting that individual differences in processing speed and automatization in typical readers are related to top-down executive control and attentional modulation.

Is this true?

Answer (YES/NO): NO